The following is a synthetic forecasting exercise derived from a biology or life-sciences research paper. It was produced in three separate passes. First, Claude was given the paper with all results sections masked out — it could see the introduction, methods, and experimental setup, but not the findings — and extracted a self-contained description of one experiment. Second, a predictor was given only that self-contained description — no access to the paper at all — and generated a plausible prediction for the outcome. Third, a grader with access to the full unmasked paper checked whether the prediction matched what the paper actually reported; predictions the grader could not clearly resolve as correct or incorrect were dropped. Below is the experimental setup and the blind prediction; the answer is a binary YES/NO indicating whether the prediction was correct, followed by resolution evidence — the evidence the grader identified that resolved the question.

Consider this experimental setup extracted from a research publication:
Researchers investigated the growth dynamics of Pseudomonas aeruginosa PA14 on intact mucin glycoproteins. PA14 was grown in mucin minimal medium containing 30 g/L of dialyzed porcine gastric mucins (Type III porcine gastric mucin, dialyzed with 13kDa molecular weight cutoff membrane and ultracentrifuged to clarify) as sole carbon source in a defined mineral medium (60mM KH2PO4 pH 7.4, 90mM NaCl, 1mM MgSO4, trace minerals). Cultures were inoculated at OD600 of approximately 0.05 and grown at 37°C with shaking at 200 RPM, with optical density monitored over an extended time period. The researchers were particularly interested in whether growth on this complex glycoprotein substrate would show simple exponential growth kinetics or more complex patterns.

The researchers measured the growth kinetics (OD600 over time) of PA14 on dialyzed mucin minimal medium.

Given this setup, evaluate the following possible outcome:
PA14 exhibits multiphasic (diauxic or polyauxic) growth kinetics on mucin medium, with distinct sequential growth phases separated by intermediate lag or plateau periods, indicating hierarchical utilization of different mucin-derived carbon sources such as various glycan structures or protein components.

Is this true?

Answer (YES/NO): YES